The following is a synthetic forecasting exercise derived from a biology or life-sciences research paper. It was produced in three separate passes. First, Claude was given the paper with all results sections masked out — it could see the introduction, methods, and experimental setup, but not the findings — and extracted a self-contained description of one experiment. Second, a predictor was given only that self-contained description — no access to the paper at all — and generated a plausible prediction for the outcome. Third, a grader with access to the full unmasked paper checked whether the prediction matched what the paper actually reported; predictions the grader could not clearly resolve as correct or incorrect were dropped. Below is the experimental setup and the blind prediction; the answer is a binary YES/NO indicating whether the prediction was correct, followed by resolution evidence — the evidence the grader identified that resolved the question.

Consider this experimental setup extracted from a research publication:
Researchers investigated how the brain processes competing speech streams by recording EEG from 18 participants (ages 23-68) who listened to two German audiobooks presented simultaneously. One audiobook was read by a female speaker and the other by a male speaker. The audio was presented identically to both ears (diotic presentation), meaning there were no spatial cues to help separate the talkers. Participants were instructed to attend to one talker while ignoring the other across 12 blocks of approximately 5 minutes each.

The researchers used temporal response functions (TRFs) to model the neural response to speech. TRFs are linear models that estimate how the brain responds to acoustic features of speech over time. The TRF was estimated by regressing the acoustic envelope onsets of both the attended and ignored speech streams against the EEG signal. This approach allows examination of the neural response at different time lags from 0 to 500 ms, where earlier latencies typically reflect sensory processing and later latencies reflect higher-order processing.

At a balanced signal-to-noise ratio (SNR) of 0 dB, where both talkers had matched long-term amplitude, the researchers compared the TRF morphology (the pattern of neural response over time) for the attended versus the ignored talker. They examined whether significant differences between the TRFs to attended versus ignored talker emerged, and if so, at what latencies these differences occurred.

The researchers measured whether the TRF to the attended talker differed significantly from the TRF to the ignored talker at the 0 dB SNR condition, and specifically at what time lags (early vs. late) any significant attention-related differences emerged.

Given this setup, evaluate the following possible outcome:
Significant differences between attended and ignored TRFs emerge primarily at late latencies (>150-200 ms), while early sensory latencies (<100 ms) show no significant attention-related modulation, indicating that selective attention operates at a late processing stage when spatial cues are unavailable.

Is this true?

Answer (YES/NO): NO